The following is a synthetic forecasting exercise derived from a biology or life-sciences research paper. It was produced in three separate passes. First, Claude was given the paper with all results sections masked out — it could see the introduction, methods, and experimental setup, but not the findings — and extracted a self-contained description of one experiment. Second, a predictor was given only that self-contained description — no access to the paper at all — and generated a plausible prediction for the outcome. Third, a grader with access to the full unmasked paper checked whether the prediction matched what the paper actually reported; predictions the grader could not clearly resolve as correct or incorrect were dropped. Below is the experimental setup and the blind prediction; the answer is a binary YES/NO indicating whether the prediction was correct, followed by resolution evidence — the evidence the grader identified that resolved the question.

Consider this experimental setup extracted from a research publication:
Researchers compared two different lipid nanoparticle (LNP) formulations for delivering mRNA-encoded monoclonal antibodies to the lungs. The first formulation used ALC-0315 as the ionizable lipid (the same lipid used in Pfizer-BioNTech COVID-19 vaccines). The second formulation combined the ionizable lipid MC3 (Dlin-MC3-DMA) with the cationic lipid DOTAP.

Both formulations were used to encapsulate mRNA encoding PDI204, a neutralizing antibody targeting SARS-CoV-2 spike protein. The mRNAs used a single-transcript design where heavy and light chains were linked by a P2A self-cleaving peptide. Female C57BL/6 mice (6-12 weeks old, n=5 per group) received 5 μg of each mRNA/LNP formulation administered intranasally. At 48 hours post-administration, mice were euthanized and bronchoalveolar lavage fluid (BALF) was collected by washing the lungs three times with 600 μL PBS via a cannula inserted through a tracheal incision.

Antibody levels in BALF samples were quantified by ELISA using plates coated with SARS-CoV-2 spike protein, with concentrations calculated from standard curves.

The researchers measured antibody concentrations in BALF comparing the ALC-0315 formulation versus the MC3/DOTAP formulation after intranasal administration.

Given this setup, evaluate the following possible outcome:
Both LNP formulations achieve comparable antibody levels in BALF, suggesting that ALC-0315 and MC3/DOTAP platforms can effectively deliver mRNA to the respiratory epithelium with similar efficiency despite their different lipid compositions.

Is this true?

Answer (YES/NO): NO